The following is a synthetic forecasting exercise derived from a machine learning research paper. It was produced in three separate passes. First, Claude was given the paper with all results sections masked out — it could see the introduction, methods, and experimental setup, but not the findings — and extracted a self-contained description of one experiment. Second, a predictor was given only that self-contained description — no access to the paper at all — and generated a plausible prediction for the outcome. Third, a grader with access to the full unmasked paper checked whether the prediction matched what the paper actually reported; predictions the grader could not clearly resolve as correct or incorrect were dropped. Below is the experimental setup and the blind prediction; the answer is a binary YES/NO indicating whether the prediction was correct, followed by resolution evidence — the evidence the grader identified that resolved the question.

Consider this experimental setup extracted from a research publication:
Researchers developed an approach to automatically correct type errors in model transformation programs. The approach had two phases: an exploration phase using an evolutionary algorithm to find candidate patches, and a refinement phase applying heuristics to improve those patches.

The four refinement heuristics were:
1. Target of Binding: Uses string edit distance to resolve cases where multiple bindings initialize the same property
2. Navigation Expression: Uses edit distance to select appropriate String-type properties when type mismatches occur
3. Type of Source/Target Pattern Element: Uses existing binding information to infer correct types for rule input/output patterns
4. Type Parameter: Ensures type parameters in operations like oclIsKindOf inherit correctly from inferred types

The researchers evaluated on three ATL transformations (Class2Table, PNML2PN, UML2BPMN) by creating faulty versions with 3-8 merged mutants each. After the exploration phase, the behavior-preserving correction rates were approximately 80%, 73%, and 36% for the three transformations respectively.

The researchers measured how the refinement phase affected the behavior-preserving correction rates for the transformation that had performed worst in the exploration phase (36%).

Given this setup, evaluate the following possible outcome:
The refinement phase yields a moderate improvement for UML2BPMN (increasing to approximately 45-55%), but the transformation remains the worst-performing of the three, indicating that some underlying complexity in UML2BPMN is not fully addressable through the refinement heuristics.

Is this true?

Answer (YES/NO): NO